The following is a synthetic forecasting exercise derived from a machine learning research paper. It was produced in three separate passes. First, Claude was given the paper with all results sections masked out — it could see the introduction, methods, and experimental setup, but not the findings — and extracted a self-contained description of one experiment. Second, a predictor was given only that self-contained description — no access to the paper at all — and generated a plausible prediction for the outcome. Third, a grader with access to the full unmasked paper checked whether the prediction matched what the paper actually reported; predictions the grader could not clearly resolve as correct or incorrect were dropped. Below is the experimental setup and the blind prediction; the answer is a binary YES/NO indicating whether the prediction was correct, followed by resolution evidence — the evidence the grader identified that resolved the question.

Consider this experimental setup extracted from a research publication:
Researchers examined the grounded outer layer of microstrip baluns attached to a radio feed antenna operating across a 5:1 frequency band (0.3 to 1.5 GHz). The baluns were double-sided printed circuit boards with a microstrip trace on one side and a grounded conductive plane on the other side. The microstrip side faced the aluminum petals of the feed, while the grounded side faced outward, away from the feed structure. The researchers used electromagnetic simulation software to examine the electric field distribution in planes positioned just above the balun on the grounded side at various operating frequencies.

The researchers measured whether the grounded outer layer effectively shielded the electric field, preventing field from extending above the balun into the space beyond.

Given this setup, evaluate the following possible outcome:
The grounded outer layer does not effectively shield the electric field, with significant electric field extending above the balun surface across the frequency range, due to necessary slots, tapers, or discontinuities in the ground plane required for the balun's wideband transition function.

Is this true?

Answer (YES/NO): NO